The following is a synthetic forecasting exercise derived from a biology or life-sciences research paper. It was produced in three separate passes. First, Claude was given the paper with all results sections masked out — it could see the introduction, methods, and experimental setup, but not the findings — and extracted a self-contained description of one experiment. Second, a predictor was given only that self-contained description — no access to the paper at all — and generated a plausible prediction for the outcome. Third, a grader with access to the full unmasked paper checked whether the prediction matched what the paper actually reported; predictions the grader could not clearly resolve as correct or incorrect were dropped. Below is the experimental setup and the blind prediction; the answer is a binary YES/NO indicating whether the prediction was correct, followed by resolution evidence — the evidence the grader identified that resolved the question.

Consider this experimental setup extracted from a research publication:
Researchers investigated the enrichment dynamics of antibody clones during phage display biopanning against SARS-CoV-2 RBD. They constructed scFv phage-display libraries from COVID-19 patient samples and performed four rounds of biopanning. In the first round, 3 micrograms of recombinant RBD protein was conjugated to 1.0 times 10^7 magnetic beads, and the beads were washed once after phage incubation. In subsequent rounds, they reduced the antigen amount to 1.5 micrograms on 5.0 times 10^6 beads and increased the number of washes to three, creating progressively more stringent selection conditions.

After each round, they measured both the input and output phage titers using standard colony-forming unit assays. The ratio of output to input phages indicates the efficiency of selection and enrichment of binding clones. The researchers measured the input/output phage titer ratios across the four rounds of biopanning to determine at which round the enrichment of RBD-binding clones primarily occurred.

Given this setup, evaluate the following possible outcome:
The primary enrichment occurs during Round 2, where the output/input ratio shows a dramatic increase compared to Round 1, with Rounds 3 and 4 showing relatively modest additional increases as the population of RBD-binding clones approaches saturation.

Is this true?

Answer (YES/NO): YES